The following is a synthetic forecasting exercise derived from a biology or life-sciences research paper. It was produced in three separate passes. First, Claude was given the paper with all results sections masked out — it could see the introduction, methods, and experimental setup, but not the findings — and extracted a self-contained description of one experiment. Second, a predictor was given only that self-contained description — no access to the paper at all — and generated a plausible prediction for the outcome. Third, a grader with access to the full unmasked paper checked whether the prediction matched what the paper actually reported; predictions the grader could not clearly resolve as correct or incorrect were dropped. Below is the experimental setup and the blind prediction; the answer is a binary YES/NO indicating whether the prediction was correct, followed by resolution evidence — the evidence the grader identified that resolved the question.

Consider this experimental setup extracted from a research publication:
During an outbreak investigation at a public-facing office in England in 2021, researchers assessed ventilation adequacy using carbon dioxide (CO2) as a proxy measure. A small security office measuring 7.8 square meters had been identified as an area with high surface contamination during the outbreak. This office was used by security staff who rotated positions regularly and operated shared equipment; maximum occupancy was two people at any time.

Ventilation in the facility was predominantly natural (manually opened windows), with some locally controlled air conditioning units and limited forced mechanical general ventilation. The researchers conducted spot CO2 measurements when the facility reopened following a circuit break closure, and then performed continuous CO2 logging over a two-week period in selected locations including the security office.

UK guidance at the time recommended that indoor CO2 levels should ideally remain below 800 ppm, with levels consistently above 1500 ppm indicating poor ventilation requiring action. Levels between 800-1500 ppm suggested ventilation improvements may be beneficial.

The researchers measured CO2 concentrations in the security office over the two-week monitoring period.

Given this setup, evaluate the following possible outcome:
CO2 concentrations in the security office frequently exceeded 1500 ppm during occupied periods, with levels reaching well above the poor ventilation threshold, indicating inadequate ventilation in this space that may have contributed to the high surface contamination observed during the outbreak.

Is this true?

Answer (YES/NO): NO